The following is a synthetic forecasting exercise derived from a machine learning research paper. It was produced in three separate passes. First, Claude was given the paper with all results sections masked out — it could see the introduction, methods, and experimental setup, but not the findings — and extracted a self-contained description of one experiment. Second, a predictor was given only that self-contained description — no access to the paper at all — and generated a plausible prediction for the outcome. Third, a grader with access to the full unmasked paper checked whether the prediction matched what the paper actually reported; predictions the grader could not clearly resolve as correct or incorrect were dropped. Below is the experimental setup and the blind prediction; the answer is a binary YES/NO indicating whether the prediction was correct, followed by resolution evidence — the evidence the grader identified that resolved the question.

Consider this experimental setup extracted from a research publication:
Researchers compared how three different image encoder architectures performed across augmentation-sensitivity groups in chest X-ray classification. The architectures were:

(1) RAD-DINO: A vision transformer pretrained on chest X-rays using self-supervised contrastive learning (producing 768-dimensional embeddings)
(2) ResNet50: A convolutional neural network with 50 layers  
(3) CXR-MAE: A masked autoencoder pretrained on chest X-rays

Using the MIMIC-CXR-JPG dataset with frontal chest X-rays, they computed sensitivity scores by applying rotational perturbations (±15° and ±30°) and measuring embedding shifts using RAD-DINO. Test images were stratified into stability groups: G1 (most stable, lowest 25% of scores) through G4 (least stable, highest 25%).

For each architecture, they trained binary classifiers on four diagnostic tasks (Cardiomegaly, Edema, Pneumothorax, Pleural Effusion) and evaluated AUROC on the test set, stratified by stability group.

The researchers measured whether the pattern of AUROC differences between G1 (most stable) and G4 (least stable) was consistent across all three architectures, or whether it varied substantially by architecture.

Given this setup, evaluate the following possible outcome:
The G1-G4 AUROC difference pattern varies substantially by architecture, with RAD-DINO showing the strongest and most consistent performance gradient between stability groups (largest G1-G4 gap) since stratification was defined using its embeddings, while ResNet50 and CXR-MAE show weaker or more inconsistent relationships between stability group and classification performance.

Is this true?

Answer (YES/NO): NO